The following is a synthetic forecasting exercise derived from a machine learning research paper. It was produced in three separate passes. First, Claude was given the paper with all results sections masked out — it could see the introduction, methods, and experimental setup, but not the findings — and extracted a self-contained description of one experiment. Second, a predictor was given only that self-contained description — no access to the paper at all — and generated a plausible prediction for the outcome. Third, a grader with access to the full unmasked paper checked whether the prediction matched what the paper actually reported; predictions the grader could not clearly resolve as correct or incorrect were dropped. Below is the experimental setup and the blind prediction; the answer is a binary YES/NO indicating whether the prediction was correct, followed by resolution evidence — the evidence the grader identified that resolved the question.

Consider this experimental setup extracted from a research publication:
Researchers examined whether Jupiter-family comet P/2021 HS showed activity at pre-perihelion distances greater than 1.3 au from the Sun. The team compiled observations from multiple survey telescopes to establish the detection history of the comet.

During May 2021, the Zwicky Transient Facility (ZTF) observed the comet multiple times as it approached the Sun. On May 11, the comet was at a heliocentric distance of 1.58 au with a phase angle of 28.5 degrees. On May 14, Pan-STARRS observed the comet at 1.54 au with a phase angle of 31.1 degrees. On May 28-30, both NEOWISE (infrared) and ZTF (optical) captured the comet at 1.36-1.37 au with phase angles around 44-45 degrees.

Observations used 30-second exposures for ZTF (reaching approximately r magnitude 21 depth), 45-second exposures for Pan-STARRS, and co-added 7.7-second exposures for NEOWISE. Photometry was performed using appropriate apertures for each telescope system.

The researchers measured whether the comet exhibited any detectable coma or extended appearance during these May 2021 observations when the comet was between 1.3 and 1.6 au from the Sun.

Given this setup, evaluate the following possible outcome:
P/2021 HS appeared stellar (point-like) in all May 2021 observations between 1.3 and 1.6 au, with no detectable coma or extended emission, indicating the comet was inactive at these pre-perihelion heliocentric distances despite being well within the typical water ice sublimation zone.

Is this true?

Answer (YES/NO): YES